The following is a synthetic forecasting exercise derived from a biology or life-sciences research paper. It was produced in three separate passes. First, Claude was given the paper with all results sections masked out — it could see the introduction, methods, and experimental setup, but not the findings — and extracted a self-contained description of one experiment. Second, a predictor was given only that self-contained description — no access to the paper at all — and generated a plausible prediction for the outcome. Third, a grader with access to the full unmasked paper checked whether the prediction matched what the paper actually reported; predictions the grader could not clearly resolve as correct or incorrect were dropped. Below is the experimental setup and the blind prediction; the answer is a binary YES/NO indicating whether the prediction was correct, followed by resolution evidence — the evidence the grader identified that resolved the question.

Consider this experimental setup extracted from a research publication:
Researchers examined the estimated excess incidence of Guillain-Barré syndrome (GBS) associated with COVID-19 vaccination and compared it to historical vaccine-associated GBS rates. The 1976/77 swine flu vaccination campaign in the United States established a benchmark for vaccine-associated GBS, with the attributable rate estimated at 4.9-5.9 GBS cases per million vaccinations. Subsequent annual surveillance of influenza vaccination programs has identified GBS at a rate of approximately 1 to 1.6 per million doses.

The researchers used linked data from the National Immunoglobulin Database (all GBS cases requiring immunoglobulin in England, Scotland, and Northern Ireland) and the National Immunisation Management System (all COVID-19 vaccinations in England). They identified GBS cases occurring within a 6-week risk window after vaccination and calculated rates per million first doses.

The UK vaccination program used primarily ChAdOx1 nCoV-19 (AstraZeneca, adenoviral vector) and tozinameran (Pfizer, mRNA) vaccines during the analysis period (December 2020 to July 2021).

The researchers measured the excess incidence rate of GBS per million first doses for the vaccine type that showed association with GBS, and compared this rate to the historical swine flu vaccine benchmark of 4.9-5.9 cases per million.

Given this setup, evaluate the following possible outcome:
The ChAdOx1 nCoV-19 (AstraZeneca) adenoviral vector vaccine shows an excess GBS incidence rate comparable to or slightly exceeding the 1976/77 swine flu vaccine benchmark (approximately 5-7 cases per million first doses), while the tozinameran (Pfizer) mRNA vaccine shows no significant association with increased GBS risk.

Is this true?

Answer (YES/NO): YES